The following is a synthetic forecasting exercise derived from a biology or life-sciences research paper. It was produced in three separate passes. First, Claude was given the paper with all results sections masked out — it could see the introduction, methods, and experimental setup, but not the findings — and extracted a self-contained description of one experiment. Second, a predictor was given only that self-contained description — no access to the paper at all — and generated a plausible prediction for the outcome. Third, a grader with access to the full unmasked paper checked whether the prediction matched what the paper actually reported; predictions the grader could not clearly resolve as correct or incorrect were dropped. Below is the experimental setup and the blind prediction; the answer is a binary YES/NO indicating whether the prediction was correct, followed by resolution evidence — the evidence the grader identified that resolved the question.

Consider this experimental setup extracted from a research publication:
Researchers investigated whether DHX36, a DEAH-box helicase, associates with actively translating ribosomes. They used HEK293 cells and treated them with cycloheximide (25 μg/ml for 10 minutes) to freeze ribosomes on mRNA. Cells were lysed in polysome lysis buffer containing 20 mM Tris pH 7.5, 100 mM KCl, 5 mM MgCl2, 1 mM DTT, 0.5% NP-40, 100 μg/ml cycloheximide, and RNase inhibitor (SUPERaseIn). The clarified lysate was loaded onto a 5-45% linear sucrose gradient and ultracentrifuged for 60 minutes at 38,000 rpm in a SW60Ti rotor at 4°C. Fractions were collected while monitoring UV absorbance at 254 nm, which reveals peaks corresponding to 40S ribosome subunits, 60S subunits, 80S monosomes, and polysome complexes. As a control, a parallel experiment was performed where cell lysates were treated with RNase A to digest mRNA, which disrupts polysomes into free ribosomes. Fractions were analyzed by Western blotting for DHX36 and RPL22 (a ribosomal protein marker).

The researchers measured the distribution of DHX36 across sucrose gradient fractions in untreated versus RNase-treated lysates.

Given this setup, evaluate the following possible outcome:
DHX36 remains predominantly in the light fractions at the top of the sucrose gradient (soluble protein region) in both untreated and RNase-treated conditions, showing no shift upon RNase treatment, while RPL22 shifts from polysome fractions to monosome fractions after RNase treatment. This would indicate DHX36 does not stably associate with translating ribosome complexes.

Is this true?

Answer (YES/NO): NO